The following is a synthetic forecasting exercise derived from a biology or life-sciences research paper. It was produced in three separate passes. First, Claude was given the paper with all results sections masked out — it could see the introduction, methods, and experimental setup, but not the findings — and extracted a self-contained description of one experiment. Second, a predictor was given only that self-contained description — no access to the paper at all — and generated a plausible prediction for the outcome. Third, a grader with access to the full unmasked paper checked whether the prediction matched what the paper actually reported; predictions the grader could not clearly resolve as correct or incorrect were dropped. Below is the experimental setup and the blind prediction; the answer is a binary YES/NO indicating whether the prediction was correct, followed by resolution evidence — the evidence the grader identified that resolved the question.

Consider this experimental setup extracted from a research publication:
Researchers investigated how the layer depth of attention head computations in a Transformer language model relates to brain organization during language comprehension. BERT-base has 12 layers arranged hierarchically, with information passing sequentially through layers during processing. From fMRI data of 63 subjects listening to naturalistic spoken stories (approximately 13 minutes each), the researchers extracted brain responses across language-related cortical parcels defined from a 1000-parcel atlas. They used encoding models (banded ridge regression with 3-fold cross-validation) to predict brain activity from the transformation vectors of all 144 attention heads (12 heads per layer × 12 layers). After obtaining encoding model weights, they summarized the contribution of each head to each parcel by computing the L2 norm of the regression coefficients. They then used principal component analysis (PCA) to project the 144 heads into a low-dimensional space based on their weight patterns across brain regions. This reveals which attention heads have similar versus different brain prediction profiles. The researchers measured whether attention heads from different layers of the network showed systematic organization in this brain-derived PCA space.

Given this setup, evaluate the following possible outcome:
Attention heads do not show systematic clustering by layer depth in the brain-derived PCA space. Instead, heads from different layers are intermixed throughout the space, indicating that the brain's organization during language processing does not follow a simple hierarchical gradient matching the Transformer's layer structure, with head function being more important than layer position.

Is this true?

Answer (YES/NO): NO